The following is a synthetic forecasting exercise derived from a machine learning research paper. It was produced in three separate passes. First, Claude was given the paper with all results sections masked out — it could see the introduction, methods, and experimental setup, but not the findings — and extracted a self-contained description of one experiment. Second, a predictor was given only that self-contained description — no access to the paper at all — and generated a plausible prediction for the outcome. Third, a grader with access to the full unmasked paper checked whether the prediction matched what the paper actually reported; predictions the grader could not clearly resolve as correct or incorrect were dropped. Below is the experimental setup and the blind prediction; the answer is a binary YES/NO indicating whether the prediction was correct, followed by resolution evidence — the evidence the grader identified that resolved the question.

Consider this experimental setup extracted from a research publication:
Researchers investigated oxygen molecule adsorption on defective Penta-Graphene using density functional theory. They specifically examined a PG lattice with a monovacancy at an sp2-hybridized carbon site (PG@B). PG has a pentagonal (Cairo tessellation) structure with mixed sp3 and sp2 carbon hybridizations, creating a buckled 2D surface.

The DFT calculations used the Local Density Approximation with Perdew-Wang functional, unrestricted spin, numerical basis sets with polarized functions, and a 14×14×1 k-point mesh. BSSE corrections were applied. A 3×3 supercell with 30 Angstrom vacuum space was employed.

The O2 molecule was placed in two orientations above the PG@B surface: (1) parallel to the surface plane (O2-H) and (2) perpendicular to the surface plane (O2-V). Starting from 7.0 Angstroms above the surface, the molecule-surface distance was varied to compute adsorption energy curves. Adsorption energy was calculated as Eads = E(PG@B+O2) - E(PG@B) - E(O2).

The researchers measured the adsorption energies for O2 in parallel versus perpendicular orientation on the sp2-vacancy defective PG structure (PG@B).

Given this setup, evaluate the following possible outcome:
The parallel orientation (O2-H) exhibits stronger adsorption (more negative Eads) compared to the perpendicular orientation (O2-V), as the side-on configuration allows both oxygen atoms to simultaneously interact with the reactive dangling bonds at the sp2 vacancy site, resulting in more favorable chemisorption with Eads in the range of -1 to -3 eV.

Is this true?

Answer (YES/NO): NO